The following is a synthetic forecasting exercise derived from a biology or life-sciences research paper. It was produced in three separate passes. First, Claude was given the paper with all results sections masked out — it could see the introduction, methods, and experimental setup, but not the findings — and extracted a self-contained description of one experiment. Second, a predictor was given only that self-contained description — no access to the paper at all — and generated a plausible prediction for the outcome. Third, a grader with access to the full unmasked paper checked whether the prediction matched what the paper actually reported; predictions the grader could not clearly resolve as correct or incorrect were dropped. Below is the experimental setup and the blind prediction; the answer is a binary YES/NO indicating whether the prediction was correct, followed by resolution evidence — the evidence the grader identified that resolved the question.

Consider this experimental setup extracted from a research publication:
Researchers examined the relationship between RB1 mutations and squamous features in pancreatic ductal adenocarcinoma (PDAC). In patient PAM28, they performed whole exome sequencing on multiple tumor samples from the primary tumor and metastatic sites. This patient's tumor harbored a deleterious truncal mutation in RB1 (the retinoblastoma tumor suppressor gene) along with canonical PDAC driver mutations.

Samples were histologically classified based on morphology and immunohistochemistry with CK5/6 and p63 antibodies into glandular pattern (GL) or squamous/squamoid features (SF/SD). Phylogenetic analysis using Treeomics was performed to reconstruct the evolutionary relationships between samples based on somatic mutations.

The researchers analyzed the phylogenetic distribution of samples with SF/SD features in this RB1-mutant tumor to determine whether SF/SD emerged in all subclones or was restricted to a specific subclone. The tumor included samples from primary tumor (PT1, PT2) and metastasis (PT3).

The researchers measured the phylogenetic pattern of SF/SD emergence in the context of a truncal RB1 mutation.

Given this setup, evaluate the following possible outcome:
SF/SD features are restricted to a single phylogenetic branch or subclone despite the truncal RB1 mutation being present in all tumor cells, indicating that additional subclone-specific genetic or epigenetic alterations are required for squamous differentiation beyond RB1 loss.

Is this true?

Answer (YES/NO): YES